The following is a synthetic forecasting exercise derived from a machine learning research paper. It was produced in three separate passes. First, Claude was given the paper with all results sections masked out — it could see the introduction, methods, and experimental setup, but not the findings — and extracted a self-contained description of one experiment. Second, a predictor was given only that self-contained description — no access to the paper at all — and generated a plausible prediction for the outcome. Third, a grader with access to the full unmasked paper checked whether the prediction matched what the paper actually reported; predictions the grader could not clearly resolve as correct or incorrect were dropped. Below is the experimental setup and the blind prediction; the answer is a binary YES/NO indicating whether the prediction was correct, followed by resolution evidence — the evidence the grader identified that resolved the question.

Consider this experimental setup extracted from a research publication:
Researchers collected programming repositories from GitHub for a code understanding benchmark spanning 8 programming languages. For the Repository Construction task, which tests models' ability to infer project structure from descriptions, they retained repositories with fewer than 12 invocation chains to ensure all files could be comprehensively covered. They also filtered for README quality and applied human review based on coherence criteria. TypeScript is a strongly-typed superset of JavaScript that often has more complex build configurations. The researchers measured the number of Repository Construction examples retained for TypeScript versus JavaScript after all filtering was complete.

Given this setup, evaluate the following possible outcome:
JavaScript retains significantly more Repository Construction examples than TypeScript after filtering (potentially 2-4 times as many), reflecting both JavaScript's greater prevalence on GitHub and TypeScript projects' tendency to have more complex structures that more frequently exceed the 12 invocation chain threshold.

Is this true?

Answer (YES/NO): NO